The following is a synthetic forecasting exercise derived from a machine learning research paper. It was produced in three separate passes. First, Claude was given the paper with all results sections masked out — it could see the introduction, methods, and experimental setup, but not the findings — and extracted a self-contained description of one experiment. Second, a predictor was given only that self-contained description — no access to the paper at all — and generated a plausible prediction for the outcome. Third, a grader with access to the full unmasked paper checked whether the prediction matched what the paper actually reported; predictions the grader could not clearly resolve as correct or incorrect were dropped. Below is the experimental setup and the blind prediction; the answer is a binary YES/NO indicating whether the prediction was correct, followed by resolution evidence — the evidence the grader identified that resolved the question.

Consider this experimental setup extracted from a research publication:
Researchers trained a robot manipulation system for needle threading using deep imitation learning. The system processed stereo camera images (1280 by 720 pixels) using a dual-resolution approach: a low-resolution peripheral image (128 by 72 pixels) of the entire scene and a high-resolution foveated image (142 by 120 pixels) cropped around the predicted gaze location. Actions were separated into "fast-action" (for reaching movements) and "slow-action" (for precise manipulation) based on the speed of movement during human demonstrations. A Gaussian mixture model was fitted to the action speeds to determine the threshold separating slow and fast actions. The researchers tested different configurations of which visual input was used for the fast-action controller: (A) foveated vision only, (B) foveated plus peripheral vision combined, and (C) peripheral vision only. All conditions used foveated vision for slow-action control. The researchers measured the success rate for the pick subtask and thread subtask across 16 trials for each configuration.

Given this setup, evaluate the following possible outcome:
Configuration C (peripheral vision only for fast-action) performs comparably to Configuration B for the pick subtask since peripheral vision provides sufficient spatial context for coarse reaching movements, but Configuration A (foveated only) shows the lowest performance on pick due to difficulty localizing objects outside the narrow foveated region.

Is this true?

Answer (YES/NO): NO